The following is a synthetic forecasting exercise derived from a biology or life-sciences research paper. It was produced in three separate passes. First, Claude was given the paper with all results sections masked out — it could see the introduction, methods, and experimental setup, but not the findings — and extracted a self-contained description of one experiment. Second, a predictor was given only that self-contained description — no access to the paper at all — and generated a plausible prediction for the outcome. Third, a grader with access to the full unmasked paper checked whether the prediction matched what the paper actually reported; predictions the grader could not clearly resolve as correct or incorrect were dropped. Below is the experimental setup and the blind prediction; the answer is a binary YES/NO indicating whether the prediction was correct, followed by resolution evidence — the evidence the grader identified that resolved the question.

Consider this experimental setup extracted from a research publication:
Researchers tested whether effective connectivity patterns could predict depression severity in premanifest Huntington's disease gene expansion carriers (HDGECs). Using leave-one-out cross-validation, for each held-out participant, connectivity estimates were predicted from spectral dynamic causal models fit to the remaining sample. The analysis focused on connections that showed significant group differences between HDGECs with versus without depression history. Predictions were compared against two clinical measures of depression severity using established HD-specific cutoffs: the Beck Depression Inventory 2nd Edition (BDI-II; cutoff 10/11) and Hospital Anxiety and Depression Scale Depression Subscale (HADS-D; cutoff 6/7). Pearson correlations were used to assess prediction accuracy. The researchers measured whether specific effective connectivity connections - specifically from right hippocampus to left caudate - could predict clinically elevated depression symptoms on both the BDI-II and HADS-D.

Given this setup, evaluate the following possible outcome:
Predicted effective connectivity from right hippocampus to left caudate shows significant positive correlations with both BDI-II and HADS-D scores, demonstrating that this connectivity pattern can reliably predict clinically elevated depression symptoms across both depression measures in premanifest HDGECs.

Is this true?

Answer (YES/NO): NO